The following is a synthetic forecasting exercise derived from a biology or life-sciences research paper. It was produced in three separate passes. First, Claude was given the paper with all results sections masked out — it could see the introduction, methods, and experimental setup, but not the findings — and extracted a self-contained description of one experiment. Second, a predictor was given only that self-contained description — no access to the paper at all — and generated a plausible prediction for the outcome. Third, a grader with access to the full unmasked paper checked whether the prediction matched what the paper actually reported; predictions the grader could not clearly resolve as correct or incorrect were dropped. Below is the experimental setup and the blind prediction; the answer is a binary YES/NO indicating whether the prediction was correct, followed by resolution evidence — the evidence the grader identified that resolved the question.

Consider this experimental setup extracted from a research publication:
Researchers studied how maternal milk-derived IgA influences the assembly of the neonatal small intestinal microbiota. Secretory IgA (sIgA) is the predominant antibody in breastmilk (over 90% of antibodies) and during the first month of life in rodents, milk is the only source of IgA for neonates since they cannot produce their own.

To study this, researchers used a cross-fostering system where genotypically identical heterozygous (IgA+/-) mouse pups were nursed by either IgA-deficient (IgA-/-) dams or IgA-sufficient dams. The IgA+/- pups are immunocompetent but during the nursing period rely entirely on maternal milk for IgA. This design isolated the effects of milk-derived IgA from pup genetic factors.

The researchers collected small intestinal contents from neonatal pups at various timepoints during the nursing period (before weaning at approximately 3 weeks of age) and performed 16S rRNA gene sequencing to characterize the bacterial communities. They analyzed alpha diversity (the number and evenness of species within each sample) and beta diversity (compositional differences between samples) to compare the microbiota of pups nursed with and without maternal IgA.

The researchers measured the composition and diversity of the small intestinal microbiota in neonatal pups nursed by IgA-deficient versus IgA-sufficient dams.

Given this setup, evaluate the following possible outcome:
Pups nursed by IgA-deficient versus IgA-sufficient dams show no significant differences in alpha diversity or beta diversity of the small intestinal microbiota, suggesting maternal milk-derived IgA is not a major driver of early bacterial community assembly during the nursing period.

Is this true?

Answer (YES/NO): NO